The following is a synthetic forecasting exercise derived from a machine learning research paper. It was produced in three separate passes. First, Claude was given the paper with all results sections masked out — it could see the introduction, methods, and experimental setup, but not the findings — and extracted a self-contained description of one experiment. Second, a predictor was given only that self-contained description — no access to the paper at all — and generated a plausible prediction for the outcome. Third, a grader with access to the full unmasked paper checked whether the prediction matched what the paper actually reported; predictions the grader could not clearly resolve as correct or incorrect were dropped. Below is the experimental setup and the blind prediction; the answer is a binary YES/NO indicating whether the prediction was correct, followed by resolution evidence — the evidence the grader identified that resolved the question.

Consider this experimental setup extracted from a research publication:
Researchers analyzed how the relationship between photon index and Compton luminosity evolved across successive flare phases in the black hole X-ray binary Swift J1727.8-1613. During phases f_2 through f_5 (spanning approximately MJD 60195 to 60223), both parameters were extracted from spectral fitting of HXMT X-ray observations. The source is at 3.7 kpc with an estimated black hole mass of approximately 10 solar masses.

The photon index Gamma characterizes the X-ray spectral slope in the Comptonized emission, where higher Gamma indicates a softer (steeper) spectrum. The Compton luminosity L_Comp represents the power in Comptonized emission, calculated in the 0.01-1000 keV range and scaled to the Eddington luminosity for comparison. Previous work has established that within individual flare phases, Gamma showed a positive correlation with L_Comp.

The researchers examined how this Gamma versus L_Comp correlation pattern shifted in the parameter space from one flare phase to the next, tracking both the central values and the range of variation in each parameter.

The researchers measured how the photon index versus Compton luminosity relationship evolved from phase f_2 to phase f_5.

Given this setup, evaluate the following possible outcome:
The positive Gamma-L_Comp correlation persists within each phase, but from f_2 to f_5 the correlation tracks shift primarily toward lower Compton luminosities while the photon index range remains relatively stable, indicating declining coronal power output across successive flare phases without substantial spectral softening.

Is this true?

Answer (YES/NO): NO